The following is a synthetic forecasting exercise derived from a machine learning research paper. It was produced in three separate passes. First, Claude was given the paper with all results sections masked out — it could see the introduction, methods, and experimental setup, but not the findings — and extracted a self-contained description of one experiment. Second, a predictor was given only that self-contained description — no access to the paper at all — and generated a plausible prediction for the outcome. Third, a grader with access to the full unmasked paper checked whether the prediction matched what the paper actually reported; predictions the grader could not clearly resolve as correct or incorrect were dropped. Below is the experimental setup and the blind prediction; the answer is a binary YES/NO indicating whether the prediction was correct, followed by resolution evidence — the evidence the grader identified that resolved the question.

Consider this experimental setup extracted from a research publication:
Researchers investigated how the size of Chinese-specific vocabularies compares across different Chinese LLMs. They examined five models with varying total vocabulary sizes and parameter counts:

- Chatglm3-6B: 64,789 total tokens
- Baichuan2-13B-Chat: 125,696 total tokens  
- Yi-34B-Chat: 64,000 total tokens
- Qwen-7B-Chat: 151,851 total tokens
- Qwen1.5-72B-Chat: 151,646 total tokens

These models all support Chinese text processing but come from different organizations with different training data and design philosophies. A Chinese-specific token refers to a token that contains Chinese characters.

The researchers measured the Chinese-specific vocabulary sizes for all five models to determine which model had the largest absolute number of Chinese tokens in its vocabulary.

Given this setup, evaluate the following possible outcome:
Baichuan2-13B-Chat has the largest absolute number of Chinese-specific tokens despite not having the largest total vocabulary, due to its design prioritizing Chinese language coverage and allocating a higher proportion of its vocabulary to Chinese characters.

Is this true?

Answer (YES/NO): YES